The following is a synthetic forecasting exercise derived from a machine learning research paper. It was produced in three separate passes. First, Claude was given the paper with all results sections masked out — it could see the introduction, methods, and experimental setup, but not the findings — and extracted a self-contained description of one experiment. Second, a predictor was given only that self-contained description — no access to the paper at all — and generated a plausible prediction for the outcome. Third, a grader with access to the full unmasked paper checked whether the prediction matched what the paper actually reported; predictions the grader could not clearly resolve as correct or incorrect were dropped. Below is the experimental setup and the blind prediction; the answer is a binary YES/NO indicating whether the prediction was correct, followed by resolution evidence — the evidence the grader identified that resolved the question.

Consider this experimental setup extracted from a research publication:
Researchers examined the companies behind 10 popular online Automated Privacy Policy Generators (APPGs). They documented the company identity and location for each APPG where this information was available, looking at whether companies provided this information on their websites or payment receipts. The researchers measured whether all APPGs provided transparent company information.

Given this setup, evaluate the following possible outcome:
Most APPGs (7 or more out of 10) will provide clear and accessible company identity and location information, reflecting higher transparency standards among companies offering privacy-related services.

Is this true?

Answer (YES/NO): YES